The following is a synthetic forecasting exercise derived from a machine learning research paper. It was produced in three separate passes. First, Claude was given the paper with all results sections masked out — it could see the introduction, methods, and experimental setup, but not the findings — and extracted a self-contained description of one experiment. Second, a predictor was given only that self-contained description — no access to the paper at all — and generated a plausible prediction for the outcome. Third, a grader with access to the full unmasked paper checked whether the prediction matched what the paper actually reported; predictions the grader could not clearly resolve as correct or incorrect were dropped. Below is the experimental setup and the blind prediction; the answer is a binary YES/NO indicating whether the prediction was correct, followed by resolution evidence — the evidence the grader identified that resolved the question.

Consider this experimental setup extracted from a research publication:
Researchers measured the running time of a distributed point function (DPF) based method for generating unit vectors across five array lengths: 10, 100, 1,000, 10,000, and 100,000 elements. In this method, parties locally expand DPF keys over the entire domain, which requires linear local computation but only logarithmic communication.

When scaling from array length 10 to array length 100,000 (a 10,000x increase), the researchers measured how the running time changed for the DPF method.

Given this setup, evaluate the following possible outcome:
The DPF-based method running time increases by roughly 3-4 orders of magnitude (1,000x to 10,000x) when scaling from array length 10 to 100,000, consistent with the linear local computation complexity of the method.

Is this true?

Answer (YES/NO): NO